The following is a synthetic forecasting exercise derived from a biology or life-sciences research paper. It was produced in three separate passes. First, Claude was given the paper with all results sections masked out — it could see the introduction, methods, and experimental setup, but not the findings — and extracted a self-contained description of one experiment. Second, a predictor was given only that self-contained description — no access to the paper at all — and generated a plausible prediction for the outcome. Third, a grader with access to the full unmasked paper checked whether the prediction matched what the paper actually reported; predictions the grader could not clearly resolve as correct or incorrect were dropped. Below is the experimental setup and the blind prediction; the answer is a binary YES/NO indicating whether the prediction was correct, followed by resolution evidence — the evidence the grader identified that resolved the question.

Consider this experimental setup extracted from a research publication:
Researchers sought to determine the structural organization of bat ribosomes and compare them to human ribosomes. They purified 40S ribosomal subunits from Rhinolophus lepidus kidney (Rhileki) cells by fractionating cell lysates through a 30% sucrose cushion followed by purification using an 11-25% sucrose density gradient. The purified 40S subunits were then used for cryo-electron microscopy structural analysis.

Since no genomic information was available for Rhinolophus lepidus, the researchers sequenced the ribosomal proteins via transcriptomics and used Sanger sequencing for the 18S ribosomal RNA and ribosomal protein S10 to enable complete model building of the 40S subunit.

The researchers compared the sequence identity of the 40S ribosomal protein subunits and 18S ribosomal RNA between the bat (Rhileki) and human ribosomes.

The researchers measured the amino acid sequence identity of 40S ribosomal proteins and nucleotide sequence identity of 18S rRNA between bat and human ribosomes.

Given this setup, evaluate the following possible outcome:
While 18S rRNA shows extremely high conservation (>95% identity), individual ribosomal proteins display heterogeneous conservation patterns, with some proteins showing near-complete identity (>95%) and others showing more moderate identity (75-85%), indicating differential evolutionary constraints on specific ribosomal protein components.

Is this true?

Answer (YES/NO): NO